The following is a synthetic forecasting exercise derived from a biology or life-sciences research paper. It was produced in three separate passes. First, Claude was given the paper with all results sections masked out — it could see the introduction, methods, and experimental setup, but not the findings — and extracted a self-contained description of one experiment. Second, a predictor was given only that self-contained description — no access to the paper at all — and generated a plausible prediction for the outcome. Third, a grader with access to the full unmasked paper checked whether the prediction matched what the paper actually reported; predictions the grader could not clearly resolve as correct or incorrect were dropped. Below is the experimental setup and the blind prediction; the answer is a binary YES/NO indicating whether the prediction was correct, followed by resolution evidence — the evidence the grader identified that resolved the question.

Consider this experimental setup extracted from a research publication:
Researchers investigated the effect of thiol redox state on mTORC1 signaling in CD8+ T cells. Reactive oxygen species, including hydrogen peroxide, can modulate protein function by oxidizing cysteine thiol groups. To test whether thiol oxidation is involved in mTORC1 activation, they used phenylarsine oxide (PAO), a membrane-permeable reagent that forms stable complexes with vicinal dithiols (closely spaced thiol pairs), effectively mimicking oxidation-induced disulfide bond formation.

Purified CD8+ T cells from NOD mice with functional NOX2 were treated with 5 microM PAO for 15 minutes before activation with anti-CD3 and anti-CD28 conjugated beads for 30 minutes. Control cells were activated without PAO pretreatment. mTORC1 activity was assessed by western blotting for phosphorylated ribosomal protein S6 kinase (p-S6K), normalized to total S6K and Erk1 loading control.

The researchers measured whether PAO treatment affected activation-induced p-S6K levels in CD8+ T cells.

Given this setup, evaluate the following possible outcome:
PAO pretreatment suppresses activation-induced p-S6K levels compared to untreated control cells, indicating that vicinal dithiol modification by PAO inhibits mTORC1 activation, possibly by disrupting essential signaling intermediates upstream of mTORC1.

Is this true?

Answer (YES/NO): NO